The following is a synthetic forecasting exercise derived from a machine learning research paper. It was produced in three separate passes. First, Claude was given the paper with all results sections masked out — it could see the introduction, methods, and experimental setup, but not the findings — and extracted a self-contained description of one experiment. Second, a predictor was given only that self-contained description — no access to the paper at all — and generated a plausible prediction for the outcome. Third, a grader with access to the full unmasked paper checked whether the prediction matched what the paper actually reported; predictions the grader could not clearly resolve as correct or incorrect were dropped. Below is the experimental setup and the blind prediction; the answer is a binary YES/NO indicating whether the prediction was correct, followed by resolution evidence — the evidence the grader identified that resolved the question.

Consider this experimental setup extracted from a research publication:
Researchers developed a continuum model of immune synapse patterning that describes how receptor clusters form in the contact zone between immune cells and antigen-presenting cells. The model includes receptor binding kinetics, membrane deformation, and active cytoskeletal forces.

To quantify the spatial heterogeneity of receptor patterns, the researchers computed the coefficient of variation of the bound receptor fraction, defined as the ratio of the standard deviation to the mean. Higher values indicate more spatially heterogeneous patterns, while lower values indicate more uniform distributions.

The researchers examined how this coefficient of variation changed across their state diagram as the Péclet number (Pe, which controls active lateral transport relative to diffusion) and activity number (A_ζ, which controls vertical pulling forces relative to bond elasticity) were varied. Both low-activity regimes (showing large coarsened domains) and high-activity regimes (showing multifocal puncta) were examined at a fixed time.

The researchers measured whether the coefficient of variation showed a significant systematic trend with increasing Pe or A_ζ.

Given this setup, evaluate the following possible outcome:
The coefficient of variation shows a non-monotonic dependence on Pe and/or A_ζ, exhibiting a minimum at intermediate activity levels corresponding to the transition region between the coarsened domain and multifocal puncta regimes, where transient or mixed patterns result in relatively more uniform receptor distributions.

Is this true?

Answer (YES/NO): NO